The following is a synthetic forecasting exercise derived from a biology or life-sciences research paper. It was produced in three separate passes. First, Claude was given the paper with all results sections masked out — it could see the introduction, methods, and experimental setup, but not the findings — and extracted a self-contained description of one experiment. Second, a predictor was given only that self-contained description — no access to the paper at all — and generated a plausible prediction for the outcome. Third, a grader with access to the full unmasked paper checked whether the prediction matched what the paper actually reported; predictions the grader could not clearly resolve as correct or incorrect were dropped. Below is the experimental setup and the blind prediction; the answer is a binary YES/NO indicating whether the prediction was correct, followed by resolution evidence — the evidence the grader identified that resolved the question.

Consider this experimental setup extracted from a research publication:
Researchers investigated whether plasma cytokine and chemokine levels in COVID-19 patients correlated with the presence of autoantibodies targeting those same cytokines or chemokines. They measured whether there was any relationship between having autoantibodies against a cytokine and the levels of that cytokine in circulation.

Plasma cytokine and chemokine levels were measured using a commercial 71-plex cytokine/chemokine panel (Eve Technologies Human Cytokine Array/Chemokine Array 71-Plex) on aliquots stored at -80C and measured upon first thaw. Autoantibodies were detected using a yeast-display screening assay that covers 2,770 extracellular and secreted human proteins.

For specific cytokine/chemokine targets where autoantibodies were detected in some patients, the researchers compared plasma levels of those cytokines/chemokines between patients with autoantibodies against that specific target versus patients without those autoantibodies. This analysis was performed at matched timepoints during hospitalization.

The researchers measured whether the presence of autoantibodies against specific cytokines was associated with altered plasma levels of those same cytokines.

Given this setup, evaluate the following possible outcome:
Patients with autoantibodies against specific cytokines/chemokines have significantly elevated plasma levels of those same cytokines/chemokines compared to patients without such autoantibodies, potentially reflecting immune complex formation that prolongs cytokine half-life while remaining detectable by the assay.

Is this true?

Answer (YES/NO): NO